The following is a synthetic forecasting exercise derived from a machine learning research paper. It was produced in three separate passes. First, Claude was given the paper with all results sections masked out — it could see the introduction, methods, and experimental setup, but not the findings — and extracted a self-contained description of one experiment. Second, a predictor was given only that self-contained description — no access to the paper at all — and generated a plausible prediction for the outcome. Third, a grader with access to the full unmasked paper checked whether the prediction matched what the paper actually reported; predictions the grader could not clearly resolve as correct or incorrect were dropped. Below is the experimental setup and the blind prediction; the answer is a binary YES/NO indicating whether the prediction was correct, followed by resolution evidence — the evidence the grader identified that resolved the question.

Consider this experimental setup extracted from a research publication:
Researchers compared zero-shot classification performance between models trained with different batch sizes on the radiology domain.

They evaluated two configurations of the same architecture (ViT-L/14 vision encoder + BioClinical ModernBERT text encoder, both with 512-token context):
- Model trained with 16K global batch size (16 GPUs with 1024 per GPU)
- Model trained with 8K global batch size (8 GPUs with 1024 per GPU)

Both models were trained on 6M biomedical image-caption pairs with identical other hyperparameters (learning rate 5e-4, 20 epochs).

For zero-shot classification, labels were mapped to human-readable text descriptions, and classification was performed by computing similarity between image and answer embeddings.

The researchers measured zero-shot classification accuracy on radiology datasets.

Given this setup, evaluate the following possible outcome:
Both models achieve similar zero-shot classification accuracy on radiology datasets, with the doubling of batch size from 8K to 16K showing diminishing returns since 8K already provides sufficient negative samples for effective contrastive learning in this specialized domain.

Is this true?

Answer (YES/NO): NO